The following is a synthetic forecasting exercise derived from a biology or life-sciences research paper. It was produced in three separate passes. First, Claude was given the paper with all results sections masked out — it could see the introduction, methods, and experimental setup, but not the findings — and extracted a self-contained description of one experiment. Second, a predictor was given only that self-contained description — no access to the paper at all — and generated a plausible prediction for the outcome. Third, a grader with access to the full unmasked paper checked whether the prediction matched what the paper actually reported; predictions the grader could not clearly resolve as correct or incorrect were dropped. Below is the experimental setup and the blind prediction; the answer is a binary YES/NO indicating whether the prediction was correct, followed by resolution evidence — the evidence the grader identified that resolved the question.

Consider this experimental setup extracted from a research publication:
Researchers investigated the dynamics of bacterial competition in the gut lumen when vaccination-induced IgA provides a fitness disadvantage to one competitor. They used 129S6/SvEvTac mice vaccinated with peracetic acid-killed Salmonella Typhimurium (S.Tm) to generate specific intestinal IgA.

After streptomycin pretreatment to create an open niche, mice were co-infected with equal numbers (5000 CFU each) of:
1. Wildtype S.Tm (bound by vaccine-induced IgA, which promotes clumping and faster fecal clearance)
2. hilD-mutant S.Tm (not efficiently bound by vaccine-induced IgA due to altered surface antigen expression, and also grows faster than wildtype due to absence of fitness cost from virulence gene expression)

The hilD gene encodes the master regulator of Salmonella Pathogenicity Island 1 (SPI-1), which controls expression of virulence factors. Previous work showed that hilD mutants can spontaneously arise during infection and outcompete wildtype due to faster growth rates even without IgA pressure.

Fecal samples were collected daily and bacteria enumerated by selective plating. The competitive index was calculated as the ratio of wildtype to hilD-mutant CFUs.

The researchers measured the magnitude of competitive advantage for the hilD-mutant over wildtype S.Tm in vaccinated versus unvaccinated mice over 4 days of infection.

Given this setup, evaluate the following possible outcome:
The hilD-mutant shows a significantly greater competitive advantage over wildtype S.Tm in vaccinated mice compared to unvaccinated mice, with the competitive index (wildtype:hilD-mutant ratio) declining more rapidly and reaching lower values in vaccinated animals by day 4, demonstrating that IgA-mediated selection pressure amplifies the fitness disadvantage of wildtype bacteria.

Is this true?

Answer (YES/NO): YES